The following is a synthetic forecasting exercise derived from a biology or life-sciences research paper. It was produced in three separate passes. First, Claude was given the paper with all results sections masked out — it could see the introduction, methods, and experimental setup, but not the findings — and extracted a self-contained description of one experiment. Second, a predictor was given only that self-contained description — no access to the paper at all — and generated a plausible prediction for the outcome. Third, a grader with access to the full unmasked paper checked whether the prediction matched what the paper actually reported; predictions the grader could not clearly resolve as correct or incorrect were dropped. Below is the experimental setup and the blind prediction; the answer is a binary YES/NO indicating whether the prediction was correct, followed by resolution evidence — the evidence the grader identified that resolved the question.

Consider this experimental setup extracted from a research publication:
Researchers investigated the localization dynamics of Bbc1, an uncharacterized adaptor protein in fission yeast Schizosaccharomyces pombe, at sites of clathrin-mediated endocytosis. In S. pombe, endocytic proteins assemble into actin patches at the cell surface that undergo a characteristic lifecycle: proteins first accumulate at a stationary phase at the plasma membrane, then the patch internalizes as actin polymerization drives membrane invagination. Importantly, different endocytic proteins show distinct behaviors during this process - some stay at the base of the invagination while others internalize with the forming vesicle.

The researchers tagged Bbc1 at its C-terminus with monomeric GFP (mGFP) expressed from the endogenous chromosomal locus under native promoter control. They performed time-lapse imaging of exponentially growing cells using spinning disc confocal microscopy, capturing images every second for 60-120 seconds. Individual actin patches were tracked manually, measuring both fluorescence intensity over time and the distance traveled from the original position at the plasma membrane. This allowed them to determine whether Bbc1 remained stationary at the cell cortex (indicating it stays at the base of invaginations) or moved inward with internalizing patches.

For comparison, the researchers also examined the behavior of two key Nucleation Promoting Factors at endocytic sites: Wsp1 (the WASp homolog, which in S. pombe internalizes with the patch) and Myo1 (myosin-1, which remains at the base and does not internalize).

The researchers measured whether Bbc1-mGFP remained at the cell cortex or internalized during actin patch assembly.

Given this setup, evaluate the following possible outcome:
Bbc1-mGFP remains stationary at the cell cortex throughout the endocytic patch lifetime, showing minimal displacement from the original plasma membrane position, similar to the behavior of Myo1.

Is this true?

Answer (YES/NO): YES